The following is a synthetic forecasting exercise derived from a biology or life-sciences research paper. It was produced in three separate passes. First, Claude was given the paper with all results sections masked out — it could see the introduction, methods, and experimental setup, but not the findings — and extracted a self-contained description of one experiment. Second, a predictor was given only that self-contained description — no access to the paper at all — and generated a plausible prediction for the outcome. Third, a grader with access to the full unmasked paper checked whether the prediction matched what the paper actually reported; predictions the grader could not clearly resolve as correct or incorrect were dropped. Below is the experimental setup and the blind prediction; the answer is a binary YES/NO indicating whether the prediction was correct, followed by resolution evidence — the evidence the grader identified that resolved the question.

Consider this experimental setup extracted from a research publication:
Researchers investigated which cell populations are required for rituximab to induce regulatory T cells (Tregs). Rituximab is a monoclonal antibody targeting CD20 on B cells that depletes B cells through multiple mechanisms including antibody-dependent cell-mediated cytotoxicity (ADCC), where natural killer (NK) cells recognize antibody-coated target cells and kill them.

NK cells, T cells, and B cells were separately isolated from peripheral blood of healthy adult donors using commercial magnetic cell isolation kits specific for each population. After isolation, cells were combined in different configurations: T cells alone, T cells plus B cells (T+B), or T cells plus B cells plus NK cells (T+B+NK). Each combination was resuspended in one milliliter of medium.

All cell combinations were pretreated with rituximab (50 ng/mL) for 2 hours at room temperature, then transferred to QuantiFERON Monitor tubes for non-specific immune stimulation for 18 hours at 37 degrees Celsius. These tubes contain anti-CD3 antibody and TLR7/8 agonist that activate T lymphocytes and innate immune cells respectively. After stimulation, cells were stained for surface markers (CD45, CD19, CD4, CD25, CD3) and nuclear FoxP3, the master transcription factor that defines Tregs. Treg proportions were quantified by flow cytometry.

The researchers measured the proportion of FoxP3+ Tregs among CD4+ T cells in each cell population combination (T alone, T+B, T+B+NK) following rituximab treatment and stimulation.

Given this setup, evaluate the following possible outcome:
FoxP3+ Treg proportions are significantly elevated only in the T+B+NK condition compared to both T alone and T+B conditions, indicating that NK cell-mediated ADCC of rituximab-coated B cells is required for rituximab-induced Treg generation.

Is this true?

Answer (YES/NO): NO